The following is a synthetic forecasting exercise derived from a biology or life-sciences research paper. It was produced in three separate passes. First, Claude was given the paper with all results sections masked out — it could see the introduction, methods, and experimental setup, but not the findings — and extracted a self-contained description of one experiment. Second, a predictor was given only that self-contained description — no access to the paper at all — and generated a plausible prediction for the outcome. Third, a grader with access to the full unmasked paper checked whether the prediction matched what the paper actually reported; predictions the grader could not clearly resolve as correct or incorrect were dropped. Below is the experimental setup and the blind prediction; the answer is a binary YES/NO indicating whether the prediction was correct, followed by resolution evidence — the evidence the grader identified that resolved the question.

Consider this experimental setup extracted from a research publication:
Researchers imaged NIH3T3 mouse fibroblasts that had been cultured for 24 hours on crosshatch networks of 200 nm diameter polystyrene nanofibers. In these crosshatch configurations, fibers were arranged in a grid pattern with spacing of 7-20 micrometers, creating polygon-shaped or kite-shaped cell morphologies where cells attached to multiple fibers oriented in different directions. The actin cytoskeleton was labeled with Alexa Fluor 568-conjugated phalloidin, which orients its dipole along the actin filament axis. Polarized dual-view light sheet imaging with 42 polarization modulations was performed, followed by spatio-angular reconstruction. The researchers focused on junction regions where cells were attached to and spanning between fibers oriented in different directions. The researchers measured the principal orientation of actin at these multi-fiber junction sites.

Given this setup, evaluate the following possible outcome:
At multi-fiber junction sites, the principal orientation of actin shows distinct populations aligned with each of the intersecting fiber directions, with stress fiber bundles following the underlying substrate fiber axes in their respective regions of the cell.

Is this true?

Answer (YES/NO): NO